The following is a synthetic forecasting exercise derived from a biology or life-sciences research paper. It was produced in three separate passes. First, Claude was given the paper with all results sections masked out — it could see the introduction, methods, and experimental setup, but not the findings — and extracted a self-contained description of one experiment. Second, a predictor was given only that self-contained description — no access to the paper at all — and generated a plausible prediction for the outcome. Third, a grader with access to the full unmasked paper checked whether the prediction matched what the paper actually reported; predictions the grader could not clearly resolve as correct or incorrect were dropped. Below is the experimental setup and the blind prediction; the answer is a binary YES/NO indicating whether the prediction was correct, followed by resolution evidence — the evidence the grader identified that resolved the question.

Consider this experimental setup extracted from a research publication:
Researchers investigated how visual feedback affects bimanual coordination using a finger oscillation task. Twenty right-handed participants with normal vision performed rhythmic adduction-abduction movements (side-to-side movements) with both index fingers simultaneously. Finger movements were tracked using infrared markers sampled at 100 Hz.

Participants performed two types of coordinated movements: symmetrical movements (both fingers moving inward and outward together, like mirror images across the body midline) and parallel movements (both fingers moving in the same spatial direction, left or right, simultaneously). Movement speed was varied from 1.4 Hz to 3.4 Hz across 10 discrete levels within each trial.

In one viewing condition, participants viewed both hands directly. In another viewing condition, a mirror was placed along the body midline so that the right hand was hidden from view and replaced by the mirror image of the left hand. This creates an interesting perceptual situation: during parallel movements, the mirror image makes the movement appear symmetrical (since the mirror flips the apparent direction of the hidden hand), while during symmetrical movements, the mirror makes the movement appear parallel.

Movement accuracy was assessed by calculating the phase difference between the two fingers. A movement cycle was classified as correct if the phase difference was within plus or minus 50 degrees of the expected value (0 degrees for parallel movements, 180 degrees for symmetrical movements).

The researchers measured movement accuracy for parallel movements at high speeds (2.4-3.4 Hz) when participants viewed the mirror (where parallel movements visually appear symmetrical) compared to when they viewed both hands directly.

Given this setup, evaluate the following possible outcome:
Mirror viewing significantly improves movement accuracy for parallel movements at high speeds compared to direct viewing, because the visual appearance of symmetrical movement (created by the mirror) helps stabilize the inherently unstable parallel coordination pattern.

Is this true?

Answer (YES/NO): NO